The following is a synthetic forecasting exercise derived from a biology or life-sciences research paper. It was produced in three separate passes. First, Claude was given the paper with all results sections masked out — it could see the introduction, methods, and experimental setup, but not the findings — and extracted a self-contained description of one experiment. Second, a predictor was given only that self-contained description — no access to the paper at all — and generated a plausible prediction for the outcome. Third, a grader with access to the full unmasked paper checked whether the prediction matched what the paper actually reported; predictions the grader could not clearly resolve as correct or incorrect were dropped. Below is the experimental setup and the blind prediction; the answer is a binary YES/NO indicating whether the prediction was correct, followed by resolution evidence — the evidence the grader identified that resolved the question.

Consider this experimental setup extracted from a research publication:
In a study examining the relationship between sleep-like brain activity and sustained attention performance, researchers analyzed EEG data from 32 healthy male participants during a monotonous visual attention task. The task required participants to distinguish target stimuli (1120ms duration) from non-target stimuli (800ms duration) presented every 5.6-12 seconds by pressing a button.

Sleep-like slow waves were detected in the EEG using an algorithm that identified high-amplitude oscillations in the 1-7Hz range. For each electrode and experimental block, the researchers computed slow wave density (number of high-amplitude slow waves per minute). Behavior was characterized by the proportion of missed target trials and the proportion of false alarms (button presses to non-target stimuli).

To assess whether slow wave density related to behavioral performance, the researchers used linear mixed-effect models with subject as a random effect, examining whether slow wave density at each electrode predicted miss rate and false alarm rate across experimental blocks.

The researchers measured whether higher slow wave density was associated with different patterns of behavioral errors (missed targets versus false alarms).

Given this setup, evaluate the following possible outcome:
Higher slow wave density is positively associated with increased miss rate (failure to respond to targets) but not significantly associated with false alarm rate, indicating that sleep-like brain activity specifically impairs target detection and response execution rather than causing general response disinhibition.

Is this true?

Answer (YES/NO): NO